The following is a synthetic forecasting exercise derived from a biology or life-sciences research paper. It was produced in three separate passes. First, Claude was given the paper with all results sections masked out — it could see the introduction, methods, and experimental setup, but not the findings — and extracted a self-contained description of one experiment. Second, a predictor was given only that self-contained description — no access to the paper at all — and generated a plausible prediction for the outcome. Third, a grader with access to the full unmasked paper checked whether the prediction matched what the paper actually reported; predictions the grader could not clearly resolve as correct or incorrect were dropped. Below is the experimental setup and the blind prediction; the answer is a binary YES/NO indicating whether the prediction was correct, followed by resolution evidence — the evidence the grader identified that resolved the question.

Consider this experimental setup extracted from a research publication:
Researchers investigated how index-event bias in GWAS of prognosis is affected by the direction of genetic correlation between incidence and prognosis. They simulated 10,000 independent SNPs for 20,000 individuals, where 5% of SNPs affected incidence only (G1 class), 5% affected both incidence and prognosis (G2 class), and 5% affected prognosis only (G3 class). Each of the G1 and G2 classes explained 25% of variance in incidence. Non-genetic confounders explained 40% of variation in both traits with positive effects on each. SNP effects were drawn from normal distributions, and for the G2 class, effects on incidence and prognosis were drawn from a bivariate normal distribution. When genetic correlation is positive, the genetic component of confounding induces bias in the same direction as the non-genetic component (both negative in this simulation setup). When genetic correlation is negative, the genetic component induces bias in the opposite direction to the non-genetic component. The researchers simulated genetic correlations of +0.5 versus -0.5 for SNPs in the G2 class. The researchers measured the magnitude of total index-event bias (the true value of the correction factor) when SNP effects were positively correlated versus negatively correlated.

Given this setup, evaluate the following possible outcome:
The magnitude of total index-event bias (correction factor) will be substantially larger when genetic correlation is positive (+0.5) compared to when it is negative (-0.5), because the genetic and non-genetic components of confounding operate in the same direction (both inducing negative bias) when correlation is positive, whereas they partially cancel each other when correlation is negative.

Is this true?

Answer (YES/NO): YES